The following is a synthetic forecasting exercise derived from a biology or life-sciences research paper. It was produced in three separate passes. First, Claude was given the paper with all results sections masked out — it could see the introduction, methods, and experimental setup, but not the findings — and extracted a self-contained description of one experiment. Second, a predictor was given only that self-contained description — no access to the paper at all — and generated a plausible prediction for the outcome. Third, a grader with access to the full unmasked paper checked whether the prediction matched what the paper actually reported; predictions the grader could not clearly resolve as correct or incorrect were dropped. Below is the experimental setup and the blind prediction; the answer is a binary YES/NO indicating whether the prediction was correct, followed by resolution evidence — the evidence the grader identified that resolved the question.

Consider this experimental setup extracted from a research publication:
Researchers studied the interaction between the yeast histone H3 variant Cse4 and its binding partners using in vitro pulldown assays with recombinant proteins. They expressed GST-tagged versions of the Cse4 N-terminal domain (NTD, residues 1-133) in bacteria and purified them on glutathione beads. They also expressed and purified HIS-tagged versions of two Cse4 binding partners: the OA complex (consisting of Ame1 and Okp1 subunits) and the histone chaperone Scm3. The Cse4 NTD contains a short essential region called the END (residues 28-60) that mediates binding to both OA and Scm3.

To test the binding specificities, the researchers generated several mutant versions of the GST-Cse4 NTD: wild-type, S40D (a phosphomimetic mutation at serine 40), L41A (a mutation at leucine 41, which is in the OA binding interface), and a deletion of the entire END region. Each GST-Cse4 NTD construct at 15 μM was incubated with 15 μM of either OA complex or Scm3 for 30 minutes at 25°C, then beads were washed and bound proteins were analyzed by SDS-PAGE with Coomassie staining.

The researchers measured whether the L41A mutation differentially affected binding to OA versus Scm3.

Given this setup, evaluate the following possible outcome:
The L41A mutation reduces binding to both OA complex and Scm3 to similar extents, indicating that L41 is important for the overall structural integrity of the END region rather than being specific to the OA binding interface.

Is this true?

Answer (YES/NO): NO